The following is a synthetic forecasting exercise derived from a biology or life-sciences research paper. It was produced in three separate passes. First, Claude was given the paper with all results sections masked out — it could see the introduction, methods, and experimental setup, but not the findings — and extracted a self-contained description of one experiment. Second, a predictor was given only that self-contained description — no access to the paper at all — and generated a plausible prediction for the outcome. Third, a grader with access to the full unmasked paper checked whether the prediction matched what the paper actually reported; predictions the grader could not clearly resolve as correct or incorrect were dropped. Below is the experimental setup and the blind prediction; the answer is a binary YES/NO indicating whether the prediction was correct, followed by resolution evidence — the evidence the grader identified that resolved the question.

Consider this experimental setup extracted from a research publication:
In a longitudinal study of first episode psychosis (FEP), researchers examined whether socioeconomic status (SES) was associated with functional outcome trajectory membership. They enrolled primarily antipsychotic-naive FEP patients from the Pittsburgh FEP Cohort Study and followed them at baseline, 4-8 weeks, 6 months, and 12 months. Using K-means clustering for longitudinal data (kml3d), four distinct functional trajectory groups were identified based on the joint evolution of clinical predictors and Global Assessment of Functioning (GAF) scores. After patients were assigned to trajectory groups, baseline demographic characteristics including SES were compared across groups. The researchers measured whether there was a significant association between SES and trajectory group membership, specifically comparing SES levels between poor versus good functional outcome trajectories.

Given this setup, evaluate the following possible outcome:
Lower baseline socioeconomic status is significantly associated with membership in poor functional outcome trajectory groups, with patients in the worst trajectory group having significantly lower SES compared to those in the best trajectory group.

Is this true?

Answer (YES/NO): YES